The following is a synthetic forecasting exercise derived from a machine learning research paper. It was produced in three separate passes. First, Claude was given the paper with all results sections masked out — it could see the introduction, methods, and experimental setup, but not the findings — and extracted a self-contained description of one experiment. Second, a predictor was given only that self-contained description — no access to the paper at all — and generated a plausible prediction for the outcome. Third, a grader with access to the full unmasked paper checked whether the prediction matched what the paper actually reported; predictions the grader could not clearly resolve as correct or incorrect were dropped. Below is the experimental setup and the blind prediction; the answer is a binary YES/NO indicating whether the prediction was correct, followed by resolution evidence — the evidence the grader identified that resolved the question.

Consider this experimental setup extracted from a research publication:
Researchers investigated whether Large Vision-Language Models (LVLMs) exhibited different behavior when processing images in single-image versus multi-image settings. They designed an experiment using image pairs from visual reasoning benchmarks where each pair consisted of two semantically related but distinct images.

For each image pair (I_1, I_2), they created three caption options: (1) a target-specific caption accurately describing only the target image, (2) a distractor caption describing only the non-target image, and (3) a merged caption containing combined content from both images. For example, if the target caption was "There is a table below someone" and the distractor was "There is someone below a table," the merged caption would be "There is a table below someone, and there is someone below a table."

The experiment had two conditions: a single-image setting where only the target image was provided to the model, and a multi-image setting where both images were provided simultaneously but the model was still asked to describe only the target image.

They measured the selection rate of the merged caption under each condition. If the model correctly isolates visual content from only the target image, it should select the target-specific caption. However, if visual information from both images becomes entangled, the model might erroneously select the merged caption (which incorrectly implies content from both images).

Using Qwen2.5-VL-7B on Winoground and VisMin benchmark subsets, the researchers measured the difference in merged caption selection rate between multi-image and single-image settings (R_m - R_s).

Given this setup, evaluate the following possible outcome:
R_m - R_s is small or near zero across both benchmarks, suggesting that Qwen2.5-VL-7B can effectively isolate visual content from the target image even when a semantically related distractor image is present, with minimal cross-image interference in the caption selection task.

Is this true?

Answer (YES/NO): NO